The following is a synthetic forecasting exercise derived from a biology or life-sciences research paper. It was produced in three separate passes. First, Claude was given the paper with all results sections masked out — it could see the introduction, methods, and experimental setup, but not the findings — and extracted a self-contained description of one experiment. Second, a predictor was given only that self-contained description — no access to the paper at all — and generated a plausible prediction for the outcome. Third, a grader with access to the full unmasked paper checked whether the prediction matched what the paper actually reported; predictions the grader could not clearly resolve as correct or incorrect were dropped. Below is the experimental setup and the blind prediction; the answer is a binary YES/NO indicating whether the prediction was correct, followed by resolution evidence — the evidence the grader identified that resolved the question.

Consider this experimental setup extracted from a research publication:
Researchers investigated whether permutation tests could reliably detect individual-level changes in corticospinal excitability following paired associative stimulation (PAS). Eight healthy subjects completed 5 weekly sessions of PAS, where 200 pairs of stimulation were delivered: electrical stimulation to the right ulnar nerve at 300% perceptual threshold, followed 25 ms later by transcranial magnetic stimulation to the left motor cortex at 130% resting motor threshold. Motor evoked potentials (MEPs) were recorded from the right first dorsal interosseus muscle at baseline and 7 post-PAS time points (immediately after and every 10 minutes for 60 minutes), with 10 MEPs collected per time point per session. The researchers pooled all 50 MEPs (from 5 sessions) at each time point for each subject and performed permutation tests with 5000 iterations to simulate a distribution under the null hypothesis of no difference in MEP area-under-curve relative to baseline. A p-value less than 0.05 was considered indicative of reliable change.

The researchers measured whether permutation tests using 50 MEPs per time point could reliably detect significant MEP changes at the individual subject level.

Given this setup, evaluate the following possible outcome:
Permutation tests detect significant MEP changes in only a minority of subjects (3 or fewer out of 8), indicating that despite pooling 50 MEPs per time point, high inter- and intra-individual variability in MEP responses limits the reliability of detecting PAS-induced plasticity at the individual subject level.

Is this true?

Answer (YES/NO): NO